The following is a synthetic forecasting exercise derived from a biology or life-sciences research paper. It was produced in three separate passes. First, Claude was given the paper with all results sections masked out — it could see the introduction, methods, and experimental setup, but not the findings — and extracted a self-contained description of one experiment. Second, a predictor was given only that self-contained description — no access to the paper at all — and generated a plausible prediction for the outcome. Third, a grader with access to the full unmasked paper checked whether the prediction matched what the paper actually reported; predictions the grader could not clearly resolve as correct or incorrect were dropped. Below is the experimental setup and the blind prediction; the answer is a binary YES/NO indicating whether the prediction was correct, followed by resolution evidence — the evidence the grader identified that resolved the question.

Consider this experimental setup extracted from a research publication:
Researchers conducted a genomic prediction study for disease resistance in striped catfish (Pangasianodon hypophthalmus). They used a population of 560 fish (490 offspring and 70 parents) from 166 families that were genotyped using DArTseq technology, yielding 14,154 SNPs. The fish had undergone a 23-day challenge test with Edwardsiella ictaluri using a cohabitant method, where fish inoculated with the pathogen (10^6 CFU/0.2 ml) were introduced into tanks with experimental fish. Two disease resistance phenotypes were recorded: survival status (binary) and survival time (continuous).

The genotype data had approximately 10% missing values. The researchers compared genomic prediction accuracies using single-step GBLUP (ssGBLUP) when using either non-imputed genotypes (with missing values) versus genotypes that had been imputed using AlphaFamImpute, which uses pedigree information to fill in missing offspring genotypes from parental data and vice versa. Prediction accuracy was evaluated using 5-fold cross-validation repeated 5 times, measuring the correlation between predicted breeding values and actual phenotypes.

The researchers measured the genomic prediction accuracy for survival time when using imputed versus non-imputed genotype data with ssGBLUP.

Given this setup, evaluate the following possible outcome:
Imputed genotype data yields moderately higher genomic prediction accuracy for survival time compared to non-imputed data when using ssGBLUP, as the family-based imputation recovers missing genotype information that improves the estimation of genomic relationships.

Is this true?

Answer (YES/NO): YES